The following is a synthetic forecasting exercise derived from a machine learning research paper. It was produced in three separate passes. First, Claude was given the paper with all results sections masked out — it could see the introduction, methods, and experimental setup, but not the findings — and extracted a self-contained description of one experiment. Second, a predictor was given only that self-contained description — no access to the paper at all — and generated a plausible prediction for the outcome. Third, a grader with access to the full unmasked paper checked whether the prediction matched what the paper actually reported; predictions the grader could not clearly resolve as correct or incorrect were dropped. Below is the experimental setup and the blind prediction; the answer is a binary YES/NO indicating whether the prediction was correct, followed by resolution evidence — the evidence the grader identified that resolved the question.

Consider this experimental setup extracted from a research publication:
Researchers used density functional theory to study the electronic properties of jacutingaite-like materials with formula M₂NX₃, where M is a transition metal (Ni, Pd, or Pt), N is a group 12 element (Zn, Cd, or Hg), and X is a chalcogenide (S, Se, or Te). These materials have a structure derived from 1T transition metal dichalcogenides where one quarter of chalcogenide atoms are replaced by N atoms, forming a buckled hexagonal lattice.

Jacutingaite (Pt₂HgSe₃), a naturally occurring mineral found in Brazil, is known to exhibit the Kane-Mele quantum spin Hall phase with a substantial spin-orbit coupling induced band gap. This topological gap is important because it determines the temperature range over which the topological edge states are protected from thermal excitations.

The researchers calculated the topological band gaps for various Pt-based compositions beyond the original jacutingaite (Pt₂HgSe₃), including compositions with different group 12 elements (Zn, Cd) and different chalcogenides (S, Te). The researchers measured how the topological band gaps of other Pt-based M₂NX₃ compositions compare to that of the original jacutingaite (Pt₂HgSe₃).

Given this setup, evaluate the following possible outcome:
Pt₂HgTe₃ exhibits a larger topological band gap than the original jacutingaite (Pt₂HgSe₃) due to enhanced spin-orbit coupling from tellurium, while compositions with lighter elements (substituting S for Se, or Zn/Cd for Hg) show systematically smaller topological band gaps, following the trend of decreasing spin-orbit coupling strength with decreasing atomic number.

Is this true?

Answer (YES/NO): NO